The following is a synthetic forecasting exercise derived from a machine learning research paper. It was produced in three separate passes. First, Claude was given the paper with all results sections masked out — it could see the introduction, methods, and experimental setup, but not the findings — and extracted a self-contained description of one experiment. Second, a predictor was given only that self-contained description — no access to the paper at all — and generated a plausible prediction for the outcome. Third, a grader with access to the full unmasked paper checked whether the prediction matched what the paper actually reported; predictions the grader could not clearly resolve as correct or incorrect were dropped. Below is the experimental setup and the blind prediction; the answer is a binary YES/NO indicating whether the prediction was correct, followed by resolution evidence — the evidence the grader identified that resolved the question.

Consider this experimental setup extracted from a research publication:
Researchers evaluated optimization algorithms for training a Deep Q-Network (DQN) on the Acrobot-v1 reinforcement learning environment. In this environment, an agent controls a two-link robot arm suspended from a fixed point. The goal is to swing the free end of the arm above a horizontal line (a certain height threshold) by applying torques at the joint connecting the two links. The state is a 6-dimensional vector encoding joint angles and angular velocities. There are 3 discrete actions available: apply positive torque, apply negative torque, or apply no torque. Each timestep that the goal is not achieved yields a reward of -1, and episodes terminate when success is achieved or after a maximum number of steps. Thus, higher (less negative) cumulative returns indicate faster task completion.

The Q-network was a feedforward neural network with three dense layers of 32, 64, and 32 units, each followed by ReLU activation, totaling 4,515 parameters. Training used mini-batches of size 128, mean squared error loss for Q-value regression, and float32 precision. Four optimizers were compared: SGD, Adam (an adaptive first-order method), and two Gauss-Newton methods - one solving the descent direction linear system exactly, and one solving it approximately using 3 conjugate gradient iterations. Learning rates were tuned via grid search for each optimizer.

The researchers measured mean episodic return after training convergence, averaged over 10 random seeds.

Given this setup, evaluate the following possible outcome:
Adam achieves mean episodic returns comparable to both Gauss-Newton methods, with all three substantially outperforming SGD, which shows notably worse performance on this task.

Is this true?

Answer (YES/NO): NO